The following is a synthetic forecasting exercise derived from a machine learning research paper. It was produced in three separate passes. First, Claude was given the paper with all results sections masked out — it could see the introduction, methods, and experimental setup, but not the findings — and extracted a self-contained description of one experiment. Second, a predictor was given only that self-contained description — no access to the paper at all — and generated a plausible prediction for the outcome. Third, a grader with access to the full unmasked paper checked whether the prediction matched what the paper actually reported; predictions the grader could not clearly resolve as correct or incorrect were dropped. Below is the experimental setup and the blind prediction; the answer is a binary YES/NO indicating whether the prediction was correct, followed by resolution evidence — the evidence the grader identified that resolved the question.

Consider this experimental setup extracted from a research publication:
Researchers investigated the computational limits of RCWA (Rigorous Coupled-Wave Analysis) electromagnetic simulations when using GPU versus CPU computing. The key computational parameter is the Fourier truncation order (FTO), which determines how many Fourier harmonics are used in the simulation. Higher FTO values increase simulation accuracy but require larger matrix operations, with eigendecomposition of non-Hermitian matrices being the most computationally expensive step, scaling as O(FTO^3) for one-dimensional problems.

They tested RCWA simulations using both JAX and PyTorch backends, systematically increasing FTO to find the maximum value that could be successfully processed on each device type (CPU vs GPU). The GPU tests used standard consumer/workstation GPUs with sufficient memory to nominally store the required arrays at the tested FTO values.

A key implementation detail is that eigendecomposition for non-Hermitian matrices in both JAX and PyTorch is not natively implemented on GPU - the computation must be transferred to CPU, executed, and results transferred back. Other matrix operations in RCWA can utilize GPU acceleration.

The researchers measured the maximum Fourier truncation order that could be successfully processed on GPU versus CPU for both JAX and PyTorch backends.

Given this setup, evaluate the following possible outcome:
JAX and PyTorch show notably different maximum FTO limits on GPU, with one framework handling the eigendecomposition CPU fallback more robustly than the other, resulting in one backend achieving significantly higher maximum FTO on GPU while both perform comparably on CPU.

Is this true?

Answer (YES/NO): NO